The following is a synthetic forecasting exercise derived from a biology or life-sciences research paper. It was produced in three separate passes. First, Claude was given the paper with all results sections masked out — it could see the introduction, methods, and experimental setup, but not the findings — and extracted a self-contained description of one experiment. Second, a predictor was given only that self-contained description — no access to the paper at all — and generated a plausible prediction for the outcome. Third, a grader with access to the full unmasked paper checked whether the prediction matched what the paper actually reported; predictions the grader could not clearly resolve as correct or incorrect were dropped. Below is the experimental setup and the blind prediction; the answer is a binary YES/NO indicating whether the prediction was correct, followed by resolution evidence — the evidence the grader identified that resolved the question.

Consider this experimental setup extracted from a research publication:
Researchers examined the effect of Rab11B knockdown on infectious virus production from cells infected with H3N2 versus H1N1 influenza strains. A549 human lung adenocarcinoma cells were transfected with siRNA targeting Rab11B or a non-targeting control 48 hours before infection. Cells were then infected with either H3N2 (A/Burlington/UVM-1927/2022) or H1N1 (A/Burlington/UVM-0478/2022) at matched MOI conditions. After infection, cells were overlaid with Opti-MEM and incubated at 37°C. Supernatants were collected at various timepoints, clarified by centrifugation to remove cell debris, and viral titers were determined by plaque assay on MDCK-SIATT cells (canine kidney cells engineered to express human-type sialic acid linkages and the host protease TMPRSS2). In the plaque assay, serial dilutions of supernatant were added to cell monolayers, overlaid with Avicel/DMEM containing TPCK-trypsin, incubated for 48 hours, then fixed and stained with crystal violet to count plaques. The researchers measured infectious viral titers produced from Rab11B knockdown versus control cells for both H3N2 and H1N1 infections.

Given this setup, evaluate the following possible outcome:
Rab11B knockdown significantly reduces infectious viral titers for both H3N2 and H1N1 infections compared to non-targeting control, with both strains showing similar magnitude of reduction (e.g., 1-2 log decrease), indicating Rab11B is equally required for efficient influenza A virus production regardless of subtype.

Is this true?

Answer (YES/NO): NO